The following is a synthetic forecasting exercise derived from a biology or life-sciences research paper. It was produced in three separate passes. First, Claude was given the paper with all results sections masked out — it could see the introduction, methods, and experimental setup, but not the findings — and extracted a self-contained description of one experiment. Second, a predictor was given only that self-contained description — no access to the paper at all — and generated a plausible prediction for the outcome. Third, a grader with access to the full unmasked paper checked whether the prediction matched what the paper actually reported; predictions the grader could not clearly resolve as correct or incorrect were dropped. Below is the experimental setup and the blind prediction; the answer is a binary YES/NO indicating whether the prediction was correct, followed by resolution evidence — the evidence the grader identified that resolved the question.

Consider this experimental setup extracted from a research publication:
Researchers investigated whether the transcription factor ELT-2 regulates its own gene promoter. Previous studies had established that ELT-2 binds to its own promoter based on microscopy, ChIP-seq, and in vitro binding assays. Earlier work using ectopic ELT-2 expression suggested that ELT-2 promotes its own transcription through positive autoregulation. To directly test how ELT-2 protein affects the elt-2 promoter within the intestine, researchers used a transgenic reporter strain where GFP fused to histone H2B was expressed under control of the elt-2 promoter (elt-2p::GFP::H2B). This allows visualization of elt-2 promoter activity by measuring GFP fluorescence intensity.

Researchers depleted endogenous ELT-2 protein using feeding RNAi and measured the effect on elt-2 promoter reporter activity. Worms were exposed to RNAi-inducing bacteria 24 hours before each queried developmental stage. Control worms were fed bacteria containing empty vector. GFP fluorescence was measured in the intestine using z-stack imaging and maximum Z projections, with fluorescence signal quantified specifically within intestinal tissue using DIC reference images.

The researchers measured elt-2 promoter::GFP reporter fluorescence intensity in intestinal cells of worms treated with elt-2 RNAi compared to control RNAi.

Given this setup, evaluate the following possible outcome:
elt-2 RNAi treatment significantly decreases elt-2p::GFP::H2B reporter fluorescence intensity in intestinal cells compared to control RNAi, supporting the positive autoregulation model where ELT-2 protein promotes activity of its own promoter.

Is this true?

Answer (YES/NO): NO